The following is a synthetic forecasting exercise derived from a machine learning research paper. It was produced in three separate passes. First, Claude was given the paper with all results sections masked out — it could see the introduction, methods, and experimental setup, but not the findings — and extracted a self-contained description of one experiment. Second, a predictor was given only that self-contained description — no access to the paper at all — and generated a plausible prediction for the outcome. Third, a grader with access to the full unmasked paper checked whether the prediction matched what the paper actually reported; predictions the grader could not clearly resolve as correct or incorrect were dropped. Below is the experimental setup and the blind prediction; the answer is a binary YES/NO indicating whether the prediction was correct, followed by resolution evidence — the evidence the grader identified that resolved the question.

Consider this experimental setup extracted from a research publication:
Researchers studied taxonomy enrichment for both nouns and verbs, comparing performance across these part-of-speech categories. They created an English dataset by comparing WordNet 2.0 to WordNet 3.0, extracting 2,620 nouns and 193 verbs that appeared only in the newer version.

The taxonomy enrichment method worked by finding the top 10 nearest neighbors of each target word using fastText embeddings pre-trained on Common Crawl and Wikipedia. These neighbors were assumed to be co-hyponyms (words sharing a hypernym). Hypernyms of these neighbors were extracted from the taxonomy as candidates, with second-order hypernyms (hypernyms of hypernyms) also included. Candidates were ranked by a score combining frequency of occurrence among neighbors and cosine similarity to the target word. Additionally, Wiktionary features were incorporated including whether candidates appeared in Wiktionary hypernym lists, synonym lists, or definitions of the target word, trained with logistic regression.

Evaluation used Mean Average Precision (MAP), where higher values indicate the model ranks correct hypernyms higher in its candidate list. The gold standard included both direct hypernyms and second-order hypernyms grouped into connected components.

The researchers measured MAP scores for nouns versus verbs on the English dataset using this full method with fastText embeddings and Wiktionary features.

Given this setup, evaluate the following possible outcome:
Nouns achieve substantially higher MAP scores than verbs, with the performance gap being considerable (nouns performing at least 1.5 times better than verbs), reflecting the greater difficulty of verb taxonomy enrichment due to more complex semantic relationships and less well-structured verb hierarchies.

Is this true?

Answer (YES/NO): NO